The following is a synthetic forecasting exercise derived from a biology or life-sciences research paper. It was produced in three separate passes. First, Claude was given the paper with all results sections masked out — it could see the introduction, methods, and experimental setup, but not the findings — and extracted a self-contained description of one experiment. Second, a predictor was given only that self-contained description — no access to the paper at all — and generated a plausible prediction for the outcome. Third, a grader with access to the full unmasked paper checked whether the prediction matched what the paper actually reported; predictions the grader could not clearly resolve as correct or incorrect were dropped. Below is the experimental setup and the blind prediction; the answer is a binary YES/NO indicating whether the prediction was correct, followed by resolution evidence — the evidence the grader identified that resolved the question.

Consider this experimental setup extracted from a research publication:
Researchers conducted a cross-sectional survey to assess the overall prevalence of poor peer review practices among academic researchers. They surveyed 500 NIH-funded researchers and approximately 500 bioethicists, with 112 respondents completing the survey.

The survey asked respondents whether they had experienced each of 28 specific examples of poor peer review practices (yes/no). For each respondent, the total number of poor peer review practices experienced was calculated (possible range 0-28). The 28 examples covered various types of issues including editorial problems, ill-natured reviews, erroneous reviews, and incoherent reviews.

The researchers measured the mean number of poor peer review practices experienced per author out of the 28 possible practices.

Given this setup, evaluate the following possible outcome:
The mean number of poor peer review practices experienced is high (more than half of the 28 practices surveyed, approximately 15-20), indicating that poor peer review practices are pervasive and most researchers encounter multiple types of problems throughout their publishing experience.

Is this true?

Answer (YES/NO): NO